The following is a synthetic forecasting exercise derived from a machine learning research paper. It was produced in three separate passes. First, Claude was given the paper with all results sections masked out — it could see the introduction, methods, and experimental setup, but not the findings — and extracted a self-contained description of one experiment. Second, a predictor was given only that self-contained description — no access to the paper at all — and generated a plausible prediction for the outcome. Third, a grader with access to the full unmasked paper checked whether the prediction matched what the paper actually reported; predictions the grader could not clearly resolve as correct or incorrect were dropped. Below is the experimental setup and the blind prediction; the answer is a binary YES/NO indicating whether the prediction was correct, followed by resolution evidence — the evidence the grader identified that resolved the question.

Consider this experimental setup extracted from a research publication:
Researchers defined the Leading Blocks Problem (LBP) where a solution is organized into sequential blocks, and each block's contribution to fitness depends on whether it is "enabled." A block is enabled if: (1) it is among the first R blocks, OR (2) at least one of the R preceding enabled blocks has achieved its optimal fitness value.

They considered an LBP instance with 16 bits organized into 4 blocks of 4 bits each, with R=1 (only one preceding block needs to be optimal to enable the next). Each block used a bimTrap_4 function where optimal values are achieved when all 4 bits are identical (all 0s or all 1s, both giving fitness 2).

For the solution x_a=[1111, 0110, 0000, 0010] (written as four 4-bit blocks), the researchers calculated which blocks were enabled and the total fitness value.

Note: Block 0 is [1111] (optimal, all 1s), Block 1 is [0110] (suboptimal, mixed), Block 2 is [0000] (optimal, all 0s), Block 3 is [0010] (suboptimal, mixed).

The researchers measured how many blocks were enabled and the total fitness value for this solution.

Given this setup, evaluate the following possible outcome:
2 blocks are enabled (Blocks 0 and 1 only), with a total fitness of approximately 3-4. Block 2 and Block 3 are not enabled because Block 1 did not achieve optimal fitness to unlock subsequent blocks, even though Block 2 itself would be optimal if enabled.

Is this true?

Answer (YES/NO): YES